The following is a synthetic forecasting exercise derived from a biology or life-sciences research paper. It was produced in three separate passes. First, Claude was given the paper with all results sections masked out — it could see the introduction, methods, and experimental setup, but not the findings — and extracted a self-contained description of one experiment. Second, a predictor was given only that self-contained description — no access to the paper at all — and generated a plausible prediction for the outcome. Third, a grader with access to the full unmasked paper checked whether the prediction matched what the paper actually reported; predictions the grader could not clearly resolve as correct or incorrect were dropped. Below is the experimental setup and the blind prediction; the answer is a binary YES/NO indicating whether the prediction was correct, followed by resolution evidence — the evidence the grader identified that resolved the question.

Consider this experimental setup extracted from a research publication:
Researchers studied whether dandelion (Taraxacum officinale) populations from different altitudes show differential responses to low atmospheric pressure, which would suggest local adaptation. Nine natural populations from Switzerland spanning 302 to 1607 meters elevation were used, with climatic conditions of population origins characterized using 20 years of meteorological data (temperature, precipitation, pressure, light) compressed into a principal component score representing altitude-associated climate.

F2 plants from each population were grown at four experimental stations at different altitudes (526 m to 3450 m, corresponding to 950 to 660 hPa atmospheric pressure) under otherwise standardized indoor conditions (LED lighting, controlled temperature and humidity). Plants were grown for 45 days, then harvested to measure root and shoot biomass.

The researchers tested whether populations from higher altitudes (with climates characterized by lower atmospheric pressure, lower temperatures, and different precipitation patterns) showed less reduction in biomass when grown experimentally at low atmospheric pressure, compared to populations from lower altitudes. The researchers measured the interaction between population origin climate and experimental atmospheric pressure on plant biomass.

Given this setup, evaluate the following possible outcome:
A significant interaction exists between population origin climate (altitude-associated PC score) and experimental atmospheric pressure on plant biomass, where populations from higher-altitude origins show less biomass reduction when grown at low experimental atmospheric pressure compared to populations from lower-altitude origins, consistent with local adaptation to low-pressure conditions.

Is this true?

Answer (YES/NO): NO